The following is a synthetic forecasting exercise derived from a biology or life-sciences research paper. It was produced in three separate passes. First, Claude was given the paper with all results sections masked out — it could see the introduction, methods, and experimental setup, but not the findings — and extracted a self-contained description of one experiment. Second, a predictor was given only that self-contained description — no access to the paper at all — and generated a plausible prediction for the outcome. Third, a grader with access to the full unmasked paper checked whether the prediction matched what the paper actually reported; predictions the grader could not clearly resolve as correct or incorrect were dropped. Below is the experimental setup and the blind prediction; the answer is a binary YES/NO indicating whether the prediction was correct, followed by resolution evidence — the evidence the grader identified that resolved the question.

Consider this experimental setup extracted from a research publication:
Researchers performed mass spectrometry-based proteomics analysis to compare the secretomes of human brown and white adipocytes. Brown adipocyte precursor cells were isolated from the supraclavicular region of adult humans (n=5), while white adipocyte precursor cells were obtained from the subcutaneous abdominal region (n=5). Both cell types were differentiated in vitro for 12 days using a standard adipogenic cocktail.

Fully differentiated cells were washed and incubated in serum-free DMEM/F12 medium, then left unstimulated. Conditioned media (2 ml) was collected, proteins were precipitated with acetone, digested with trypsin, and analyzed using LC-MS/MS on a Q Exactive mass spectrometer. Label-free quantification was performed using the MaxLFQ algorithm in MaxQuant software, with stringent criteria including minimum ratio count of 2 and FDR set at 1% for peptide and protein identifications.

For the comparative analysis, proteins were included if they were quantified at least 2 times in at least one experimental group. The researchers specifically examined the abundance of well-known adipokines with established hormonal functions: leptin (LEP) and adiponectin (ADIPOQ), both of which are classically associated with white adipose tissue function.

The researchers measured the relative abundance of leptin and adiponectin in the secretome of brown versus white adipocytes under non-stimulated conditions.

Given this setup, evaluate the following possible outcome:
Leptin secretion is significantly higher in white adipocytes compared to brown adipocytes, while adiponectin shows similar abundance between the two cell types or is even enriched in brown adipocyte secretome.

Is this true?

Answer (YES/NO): NO